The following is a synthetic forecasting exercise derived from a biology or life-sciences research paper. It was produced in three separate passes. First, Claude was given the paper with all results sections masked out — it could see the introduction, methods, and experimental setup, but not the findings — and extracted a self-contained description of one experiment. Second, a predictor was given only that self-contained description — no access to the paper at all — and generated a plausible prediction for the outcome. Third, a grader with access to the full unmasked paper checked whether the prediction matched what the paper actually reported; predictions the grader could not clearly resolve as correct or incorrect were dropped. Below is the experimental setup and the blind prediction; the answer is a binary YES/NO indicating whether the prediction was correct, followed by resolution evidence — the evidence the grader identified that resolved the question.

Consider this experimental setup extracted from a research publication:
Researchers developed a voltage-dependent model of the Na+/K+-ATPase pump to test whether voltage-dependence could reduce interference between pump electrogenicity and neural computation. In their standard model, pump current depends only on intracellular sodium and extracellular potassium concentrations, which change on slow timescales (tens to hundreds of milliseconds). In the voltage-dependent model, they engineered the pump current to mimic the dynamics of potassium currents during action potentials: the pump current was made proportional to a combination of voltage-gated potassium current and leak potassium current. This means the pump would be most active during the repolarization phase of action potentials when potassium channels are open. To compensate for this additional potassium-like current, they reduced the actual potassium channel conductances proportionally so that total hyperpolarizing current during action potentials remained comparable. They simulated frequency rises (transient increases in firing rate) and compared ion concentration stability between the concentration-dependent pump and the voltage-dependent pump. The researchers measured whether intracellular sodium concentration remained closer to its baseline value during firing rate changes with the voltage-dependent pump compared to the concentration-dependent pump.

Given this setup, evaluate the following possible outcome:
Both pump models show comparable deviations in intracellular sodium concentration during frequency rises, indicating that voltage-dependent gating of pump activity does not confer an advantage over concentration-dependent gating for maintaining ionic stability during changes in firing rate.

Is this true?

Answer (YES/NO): NO